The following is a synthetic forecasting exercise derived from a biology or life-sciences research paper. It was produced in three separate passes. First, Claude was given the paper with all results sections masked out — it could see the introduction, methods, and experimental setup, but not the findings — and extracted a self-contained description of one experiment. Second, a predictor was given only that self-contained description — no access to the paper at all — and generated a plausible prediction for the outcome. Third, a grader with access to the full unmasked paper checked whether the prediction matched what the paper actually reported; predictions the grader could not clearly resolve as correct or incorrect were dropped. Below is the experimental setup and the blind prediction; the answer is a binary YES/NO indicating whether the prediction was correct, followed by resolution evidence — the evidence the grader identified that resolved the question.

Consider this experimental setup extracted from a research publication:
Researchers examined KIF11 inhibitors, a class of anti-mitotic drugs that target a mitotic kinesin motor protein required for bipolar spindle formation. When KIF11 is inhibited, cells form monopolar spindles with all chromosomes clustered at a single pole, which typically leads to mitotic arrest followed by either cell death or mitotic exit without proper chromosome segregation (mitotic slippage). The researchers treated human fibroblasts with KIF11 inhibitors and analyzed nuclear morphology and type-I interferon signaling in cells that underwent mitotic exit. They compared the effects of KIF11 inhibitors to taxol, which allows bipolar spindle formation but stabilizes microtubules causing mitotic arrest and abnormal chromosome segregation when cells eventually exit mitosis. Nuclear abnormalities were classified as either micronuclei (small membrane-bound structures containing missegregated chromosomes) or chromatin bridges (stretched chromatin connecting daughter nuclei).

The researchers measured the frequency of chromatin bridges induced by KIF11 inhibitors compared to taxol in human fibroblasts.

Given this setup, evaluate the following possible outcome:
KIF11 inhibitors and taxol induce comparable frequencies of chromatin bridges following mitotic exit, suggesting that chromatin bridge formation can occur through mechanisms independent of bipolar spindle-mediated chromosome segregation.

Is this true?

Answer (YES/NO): NO